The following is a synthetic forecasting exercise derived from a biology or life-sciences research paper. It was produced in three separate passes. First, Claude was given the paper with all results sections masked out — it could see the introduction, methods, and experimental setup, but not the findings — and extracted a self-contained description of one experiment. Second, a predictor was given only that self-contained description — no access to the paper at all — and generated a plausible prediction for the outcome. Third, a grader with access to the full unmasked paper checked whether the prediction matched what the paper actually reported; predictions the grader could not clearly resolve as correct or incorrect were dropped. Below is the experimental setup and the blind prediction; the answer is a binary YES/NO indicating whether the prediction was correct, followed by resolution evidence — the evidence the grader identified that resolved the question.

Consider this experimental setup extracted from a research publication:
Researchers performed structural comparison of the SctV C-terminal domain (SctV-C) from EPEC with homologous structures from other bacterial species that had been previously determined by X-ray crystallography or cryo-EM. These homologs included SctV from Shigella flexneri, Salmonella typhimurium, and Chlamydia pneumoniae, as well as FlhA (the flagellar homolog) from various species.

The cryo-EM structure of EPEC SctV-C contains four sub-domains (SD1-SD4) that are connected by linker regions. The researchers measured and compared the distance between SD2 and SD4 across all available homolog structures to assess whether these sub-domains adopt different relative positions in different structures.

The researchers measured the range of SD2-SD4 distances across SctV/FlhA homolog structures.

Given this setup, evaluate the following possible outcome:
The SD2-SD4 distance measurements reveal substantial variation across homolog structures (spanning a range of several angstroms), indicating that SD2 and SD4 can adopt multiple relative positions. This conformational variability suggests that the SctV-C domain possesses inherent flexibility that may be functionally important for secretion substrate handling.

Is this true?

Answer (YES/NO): YES